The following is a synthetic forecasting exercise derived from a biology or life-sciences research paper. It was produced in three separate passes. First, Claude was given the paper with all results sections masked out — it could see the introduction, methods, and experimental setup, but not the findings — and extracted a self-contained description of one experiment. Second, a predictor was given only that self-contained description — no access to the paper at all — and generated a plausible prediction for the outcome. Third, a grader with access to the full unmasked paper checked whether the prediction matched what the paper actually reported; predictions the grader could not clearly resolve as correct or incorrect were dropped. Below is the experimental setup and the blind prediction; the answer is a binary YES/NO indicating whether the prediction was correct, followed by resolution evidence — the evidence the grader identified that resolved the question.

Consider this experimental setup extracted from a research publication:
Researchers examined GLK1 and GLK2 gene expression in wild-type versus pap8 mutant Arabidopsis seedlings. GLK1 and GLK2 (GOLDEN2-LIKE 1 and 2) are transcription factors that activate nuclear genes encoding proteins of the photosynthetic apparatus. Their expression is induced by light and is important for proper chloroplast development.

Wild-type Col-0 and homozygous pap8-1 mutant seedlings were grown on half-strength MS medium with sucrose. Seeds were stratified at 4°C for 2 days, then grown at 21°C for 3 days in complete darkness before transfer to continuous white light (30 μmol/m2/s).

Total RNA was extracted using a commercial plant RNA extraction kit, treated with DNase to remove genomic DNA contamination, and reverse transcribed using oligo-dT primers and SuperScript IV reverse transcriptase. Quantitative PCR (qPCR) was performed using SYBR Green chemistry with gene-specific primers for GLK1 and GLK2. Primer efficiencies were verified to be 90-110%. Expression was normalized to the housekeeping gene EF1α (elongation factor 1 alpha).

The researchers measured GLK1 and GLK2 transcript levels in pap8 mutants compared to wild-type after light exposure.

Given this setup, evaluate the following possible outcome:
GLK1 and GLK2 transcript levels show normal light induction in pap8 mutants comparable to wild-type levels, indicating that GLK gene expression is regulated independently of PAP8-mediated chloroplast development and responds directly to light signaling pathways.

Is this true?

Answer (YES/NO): NO